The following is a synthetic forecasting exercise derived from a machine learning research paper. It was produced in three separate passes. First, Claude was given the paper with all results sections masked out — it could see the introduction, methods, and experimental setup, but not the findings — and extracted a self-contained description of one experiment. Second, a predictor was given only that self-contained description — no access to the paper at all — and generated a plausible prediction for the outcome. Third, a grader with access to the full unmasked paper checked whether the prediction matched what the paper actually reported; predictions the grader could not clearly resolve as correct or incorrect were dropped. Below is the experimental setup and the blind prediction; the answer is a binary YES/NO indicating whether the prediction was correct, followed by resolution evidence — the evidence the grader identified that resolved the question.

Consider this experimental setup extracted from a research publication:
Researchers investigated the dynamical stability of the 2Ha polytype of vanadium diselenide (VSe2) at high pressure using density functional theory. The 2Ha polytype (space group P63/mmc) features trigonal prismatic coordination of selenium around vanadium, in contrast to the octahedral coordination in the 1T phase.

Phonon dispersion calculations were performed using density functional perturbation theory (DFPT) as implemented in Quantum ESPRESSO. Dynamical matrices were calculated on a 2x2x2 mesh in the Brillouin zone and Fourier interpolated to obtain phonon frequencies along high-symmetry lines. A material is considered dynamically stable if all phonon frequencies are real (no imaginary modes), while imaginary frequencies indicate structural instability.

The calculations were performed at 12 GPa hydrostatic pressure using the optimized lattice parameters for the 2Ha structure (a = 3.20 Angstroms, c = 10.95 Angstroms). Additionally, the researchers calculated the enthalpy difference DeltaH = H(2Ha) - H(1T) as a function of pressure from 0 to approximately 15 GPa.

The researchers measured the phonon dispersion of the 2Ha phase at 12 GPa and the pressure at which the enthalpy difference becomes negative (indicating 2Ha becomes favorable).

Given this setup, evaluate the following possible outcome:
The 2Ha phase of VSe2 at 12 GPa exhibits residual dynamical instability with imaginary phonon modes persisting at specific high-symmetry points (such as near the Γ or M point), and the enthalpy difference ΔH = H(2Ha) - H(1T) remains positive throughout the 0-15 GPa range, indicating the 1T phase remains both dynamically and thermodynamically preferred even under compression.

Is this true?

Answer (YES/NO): NO